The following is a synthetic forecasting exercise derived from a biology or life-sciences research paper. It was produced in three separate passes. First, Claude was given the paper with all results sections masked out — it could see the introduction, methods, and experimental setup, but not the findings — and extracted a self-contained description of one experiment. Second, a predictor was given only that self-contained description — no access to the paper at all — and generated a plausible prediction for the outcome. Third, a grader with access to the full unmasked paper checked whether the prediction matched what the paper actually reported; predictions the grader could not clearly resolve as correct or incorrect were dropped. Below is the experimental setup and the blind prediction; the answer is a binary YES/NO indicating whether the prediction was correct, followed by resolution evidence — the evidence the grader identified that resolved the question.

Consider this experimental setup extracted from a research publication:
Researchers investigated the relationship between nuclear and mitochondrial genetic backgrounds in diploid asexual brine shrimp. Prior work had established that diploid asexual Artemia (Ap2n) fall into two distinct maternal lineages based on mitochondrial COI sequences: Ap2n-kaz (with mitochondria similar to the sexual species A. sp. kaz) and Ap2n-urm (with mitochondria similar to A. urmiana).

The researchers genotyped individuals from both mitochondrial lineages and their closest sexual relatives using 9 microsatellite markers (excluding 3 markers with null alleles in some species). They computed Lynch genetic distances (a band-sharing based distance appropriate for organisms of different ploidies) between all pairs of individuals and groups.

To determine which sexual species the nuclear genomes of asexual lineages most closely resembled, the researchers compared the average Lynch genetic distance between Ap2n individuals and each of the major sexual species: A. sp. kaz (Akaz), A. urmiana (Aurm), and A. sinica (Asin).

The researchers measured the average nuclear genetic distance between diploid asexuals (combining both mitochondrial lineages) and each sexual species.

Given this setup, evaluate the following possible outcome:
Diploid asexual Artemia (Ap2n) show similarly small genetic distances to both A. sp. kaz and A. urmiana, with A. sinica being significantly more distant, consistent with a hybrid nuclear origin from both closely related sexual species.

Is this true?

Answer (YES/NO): NO